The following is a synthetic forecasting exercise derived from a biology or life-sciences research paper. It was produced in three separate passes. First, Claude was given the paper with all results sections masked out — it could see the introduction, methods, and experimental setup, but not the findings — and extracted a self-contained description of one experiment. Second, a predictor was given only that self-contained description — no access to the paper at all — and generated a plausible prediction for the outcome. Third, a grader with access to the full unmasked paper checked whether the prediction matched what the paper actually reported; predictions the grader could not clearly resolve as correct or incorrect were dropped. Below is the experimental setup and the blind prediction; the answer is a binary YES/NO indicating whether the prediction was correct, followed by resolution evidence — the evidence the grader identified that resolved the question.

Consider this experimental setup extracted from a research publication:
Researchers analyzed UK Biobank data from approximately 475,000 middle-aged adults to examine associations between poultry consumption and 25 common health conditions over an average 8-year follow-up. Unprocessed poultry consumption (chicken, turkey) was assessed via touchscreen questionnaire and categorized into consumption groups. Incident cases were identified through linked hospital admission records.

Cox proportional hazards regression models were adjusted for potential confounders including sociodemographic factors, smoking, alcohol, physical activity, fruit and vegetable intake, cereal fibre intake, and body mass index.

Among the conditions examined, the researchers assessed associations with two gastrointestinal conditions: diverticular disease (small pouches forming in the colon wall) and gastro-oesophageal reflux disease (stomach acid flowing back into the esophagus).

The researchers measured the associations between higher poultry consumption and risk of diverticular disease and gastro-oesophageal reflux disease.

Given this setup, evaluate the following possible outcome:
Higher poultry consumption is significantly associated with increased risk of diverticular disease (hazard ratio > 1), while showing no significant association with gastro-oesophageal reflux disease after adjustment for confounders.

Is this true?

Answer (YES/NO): NO